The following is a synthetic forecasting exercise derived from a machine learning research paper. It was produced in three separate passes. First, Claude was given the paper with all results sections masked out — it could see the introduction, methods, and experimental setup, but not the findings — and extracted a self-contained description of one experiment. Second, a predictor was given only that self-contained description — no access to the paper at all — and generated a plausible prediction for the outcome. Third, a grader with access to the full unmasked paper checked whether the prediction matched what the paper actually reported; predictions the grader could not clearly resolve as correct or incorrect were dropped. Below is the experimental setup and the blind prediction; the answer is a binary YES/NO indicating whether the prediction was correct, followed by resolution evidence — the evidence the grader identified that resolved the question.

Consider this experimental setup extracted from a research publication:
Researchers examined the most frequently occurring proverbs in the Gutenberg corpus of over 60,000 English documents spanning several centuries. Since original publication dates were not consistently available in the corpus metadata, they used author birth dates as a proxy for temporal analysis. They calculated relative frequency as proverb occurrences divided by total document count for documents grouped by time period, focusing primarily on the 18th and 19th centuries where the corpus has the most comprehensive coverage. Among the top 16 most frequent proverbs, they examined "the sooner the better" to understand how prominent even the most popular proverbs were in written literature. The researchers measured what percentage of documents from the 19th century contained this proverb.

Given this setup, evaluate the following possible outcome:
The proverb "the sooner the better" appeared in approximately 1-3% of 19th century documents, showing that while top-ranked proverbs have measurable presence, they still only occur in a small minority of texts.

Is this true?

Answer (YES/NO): NO